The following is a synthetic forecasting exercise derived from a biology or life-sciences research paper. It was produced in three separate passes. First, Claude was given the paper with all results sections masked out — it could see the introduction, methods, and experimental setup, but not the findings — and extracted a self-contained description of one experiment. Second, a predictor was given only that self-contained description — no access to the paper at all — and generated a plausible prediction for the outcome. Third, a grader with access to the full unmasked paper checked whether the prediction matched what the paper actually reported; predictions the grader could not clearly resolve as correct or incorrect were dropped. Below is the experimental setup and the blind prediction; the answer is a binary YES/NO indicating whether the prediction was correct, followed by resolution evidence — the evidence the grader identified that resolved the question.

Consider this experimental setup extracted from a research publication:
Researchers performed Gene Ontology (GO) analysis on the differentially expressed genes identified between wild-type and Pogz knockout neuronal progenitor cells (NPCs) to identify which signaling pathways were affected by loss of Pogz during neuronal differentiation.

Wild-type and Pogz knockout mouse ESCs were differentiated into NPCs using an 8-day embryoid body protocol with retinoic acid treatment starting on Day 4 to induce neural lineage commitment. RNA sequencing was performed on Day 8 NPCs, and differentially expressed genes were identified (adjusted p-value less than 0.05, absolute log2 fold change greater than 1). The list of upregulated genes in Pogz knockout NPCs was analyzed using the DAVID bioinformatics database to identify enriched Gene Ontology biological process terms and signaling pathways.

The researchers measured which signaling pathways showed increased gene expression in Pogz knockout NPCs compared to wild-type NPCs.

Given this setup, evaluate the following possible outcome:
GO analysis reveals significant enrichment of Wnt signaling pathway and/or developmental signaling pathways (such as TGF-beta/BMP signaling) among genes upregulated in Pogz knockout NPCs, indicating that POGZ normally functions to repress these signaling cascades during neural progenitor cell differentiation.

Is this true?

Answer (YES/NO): NO